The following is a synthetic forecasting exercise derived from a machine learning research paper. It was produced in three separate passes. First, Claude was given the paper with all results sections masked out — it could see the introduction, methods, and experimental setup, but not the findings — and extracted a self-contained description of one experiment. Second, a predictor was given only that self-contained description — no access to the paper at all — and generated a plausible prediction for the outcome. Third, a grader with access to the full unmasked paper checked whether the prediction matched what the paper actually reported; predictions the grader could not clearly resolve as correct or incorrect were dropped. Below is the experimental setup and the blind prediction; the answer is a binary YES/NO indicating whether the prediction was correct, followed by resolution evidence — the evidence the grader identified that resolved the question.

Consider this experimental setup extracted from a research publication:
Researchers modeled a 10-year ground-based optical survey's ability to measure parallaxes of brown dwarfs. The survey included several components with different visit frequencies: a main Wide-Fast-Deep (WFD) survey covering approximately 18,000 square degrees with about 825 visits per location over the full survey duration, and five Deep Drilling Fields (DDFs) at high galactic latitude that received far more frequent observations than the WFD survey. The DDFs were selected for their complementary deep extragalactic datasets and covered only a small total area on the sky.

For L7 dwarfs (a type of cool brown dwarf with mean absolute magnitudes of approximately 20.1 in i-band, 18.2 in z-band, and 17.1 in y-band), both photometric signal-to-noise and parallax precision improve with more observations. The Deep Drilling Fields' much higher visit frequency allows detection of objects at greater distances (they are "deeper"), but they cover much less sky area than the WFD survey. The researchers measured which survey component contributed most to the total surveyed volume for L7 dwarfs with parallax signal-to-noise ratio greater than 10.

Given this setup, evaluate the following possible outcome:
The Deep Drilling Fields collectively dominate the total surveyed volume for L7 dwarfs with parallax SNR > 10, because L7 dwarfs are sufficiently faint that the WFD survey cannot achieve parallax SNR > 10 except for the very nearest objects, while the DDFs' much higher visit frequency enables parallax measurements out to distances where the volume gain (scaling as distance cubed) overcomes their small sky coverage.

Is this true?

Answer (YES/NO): NO